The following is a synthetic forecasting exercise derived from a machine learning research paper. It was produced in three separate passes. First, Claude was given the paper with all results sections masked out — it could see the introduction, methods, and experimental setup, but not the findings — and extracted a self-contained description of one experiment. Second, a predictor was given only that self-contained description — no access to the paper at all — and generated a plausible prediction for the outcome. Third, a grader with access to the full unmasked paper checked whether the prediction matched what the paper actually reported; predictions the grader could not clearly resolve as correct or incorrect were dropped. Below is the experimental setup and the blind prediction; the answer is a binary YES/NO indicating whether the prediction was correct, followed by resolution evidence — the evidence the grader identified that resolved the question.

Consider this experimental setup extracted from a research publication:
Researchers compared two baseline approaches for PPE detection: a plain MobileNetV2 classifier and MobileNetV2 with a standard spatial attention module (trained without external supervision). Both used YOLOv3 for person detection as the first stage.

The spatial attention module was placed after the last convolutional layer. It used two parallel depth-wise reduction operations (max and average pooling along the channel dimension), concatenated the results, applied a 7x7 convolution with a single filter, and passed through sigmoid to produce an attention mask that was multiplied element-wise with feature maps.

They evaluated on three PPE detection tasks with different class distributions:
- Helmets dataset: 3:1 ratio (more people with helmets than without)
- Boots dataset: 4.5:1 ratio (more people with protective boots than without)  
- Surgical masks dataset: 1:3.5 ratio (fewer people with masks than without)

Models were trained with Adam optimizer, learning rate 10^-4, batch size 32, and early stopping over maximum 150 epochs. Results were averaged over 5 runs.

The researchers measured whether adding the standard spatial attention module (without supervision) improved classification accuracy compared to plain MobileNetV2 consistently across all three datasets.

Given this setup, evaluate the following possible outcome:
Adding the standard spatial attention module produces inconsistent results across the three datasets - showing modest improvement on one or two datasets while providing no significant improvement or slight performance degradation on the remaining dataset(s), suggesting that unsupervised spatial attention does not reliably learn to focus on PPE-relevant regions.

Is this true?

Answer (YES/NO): YES